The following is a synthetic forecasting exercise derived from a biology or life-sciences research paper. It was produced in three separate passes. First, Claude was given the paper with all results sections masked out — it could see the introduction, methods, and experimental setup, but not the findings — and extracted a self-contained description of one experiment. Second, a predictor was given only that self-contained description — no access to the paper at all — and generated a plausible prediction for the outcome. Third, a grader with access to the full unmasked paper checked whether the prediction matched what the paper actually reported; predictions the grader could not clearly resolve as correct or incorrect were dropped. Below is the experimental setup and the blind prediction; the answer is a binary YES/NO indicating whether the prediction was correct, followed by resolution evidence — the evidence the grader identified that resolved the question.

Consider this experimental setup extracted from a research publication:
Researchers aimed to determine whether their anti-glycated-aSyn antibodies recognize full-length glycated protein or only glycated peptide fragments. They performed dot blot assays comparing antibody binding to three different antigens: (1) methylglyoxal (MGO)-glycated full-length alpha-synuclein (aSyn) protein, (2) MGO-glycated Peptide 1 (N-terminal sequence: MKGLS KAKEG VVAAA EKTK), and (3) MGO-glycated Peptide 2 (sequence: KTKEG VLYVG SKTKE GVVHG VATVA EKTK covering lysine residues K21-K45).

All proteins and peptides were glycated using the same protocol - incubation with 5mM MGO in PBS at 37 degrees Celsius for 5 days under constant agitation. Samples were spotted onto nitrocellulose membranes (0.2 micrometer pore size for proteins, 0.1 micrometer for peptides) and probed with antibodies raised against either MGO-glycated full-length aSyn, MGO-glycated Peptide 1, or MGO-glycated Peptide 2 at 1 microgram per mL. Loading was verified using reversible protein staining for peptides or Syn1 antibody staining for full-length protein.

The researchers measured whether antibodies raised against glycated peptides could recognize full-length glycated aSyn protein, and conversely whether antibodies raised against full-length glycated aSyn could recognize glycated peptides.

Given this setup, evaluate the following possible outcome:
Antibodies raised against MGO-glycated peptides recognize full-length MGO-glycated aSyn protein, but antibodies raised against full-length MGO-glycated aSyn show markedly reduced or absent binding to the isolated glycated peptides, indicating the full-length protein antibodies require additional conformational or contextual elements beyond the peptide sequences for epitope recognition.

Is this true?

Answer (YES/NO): NO